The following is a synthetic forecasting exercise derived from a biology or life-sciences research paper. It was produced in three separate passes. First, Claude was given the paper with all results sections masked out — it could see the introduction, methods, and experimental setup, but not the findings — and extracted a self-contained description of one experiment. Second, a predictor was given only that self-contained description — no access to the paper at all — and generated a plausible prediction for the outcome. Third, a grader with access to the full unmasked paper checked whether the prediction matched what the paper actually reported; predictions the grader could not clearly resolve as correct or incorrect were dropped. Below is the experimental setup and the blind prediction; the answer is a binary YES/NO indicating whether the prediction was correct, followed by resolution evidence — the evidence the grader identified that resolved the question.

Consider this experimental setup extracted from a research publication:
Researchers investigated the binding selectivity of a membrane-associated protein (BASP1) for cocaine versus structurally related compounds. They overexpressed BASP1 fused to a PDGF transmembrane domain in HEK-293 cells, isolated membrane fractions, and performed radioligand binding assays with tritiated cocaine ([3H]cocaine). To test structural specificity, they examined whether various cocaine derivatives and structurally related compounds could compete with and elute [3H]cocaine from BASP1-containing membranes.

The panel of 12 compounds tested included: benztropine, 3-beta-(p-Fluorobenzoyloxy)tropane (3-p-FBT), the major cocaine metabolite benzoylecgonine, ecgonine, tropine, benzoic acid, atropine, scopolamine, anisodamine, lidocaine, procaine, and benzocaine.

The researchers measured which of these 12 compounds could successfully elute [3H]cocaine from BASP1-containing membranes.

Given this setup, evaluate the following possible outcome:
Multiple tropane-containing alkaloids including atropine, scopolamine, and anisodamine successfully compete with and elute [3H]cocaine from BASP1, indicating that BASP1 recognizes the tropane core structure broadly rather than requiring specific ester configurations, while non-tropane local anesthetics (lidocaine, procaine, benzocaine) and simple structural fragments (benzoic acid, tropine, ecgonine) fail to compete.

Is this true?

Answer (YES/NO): NO